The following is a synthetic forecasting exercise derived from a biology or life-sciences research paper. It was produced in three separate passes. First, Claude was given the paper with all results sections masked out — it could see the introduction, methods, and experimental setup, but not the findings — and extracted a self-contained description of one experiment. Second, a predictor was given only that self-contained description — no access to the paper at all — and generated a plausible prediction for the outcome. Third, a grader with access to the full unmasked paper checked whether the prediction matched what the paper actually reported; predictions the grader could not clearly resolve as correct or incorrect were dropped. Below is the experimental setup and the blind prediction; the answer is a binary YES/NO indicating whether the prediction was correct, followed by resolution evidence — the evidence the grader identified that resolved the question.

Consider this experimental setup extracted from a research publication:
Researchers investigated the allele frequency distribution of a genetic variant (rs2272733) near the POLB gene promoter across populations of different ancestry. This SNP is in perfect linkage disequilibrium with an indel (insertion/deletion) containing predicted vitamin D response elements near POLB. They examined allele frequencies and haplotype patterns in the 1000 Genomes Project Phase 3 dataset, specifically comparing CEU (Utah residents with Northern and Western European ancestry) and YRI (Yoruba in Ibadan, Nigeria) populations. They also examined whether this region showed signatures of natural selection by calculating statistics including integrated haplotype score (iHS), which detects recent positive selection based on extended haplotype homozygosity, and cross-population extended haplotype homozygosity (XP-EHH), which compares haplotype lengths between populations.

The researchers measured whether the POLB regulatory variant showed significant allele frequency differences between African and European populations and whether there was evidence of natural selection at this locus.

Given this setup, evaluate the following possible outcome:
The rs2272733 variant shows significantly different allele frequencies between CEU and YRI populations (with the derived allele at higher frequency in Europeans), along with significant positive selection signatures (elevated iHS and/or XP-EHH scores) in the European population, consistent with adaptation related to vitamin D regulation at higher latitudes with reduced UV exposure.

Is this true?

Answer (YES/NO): YES